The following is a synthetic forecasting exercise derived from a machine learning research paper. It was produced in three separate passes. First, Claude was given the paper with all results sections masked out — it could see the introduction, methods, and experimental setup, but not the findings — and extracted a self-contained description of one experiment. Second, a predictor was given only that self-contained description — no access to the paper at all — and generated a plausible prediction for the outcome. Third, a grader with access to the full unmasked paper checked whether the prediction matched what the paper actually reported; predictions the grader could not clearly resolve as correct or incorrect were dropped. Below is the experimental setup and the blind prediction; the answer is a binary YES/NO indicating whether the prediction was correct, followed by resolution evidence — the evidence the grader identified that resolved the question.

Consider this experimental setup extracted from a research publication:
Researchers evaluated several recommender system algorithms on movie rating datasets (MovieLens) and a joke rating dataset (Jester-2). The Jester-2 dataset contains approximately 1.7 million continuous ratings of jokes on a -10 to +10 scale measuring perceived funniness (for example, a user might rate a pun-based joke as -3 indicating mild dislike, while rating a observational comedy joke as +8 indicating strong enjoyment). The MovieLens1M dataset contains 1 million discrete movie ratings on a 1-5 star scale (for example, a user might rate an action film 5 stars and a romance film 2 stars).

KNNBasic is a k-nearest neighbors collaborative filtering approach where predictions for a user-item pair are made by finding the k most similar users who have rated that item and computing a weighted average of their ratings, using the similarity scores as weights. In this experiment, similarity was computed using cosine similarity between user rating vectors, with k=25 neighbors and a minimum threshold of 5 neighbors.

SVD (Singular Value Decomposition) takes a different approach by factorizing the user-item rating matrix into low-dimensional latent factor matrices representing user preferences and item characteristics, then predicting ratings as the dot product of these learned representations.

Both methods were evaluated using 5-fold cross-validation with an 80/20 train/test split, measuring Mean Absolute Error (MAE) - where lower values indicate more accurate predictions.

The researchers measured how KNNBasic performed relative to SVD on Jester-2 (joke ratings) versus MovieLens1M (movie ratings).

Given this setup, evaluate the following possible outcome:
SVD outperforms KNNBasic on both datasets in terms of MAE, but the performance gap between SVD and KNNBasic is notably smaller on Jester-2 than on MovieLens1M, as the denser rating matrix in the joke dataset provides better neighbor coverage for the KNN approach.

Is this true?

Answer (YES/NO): NO